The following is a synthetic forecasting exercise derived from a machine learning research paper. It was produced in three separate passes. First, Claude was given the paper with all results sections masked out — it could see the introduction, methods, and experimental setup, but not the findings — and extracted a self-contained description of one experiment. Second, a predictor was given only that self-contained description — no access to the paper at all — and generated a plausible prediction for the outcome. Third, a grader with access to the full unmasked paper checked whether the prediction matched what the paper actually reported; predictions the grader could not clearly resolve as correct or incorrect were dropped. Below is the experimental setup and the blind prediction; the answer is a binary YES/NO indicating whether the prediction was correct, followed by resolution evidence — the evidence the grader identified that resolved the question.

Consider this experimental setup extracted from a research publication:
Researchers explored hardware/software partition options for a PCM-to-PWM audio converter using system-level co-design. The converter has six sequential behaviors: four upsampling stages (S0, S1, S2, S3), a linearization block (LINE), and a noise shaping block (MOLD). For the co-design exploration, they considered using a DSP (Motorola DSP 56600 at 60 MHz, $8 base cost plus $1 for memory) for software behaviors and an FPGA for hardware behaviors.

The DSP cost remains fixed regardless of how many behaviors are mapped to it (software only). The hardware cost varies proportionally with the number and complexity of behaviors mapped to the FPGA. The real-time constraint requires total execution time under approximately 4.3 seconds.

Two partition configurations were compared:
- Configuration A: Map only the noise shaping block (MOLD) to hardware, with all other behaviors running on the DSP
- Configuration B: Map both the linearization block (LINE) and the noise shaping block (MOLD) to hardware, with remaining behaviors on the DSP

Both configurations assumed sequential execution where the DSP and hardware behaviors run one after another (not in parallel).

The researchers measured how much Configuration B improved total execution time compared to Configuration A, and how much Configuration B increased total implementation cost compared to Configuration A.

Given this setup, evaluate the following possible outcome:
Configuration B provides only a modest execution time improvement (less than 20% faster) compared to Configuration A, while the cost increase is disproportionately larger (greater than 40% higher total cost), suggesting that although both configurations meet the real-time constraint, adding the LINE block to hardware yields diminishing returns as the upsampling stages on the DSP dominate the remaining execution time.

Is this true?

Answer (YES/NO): NO